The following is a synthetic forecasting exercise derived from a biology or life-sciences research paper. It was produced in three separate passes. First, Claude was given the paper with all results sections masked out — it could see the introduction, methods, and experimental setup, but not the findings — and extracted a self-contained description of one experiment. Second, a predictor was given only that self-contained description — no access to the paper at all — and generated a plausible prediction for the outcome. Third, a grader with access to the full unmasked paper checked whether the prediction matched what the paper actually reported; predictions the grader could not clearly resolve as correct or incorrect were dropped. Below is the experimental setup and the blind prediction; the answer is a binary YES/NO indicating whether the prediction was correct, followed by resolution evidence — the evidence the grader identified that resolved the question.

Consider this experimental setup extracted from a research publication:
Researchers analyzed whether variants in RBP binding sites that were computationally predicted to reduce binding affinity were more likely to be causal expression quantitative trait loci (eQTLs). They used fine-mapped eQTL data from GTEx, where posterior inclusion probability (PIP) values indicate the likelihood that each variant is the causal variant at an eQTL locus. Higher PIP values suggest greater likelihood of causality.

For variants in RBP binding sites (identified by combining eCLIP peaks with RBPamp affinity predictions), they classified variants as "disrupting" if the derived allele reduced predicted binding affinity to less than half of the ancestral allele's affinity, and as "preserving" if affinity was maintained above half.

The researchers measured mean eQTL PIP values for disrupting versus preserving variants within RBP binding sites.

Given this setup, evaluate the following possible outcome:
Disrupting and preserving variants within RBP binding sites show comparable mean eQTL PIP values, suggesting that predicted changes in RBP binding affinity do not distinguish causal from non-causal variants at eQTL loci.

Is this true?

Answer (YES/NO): NO